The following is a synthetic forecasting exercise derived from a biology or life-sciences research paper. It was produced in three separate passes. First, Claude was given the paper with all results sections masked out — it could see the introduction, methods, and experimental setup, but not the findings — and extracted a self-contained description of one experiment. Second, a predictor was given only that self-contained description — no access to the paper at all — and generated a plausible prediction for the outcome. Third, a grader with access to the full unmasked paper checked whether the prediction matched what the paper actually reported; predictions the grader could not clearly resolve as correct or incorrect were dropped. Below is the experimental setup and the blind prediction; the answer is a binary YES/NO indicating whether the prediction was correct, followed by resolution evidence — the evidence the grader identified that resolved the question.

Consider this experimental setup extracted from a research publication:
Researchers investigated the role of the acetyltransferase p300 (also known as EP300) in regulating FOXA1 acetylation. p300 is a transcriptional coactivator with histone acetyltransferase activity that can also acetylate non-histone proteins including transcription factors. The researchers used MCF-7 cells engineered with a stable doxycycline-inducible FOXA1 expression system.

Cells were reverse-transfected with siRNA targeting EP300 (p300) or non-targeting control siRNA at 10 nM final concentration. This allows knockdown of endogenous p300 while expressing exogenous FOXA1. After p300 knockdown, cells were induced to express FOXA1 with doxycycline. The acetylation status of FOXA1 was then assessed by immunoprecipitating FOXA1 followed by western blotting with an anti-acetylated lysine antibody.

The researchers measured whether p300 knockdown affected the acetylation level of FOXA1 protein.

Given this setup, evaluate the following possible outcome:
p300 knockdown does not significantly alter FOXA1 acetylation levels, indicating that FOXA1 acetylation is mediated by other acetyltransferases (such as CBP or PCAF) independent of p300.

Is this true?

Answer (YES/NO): NO